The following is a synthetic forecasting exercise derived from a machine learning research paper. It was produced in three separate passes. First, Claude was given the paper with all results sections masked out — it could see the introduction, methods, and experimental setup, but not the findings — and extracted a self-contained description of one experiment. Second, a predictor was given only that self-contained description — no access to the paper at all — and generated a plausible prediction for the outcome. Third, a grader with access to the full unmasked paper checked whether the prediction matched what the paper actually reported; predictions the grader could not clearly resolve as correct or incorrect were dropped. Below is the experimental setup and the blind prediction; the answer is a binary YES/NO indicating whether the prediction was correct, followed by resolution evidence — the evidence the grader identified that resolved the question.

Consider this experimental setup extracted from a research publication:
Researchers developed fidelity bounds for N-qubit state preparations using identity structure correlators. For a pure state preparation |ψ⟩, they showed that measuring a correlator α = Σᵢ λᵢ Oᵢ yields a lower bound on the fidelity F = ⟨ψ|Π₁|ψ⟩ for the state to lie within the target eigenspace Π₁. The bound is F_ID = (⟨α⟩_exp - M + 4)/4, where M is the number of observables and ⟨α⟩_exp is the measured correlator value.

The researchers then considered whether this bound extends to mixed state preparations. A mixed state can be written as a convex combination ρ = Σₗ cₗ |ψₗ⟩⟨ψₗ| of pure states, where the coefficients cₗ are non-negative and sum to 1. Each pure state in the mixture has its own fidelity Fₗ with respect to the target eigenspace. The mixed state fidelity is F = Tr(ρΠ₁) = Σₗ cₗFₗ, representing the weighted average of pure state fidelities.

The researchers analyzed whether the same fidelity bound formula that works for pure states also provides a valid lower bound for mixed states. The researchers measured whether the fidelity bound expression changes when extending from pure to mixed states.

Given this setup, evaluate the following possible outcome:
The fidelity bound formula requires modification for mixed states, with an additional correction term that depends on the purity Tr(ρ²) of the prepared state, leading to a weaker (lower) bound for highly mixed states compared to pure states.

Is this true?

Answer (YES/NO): NO